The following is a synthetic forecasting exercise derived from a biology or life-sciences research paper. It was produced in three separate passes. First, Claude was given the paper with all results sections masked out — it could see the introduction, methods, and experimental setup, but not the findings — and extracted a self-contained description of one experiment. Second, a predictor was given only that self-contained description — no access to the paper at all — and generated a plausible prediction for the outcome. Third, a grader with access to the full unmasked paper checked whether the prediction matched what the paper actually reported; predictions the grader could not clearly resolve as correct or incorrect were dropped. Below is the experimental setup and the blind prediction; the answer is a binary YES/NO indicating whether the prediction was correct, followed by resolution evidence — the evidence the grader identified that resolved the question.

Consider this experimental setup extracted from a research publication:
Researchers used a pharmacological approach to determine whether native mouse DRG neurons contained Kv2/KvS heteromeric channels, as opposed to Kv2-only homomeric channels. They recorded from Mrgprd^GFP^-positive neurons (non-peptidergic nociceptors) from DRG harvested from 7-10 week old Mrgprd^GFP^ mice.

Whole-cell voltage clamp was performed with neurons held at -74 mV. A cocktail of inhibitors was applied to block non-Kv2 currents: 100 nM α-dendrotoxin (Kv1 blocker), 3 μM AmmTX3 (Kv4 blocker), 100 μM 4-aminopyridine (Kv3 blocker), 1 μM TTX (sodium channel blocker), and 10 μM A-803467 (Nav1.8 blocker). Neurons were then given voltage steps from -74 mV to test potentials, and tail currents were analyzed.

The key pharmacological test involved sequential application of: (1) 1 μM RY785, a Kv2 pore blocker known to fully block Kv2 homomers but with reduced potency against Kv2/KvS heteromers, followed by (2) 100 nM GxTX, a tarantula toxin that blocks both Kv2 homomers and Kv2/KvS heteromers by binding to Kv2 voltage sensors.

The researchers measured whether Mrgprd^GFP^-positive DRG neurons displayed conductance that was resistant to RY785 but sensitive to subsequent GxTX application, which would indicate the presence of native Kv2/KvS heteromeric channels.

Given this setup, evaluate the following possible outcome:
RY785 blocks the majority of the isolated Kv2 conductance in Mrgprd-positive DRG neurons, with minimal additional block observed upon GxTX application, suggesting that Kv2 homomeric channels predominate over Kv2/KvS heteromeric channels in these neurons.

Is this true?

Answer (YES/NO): NO